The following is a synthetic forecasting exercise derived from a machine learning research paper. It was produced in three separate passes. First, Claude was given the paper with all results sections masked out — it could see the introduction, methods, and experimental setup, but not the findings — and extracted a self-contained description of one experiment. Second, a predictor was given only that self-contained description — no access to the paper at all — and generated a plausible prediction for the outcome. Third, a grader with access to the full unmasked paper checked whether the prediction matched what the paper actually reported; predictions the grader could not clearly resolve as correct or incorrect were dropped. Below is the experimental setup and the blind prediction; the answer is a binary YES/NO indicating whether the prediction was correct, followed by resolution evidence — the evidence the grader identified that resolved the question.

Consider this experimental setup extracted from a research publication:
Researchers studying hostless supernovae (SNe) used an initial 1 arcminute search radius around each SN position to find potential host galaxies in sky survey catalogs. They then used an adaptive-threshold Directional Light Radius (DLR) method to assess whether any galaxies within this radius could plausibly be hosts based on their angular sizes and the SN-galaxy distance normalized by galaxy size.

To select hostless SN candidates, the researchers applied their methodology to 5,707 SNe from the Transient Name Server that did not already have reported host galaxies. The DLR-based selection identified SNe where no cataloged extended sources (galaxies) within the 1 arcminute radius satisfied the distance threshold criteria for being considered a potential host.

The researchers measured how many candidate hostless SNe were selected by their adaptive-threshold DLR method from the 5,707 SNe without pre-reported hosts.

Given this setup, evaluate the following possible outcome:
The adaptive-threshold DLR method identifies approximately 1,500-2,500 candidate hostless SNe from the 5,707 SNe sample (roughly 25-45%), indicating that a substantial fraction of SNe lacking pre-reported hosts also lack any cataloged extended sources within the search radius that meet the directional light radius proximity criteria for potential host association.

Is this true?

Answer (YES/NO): NO